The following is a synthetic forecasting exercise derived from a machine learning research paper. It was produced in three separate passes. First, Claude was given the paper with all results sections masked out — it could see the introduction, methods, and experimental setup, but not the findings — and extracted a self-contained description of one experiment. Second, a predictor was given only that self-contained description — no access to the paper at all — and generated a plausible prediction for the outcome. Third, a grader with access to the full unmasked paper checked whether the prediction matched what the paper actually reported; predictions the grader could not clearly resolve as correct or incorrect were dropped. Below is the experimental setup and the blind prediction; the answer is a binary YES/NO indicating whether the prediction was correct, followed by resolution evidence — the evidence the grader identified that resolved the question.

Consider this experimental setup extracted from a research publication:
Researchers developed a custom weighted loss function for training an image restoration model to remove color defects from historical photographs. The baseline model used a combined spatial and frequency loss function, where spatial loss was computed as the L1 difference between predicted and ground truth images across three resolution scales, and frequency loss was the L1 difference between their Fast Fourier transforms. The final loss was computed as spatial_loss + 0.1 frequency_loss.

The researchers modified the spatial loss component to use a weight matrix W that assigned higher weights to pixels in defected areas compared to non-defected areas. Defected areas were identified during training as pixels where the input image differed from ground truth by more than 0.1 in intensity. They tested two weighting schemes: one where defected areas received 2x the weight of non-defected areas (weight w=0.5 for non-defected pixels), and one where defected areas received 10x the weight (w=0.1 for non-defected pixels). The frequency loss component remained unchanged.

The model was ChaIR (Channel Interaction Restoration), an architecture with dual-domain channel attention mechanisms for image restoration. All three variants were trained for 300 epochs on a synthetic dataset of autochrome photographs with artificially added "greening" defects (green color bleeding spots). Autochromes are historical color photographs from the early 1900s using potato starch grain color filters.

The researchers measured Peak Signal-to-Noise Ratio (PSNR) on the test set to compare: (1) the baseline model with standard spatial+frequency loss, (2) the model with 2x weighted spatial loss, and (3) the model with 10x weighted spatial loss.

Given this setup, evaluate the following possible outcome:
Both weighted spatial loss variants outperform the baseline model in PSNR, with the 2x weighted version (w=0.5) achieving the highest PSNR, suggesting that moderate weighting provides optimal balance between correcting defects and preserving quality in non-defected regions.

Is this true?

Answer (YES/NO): NO